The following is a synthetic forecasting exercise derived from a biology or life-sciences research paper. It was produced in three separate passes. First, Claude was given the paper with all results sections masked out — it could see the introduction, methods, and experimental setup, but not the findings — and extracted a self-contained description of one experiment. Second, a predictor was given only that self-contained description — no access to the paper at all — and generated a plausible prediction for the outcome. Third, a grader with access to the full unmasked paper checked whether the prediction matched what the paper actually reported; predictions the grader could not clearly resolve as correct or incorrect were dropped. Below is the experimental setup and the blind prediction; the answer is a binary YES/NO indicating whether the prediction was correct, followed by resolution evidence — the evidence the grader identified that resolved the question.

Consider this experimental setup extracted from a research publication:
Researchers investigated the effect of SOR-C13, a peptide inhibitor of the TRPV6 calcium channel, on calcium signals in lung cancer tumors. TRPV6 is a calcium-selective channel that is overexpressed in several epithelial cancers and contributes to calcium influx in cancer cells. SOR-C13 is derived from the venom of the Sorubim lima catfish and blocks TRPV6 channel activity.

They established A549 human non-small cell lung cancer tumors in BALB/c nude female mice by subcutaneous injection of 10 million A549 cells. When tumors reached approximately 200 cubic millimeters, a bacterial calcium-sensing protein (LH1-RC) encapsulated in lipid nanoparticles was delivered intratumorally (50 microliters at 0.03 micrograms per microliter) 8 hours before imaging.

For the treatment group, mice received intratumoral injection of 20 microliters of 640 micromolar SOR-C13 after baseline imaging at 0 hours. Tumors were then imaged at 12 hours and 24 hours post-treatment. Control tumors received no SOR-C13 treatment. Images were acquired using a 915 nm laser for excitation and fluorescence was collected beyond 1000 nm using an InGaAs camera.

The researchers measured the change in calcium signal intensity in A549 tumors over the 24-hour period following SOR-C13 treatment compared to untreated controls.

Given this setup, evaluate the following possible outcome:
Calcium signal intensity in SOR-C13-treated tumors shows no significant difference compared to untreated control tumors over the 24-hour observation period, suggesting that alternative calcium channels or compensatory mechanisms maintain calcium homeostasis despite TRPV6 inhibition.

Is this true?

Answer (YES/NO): NO